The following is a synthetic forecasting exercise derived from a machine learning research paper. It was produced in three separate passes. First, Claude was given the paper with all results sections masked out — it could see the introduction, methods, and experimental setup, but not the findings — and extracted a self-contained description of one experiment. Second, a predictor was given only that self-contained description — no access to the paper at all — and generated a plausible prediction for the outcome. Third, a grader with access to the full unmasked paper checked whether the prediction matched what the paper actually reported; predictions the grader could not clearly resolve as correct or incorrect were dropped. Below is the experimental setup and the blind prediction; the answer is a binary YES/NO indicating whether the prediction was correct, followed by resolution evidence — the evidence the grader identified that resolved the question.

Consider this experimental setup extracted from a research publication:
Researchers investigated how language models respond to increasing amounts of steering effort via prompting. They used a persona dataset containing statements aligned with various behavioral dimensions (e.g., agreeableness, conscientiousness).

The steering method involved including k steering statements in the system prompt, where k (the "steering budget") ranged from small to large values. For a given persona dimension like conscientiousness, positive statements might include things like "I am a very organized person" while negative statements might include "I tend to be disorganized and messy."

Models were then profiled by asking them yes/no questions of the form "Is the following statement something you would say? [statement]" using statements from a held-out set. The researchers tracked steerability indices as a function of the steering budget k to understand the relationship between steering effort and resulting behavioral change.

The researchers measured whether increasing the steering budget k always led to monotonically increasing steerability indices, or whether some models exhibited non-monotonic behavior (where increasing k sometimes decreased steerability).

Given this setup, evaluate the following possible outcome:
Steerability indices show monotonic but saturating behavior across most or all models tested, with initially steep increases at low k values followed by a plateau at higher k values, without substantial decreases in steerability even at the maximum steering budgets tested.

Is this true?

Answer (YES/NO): NO